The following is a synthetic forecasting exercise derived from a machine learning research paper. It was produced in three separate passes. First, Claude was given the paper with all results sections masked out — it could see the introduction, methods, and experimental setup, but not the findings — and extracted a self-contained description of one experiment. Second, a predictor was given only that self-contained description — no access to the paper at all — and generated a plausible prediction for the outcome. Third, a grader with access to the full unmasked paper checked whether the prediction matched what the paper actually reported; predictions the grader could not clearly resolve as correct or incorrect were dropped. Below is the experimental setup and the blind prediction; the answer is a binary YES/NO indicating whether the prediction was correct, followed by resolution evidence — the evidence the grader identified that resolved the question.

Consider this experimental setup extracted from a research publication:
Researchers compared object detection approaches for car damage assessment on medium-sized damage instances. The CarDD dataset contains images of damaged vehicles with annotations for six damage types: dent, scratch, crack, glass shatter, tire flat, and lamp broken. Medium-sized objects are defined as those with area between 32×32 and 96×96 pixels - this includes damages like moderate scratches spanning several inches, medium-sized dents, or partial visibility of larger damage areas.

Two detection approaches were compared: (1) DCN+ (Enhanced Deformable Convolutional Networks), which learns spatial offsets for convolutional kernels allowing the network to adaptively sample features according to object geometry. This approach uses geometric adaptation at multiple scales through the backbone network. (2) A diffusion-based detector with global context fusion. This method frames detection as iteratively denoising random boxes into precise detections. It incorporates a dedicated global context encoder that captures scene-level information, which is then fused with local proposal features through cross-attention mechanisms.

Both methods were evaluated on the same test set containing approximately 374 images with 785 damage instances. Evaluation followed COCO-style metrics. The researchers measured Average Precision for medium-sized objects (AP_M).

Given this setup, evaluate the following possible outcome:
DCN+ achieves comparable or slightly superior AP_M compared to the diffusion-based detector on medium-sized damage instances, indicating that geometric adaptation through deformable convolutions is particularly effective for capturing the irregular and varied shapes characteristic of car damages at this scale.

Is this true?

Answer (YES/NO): NO